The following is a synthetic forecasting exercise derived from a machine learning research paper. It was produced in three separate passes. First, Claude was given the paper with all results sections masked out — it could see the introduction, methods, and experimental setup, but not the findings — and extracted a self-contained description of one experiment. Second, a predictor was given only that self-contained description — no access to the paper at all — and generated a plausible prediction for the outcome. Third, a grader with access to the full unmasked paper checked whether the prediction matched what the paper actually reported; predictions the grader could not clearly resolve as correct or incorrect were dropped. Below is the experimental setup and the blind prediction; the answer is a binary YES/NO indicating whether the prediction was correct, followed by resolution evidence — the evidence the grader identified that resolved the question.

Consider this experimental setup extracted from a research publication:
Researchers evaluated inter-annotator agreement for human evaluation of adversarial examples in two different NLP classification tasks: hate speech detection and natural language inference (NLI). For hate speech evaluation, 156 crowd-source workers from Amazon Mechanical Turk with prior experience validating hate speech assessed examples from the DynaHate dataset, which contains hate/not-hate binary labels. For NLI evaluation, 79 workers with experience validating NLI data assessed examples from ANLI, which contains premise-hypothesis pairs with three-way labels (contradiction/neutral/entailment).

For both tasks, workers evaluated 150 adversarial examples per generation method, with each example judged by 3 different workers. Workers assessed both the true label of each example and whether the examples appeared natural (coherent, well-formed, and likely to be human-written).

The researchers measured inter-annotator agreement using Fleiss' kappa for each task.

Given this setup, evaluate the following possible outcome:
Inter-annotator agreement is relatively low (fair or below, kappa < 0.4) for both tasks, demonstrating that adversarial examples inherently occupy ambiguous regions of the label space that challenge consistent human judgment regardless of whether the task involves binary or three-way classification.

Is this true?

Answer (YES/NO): NO